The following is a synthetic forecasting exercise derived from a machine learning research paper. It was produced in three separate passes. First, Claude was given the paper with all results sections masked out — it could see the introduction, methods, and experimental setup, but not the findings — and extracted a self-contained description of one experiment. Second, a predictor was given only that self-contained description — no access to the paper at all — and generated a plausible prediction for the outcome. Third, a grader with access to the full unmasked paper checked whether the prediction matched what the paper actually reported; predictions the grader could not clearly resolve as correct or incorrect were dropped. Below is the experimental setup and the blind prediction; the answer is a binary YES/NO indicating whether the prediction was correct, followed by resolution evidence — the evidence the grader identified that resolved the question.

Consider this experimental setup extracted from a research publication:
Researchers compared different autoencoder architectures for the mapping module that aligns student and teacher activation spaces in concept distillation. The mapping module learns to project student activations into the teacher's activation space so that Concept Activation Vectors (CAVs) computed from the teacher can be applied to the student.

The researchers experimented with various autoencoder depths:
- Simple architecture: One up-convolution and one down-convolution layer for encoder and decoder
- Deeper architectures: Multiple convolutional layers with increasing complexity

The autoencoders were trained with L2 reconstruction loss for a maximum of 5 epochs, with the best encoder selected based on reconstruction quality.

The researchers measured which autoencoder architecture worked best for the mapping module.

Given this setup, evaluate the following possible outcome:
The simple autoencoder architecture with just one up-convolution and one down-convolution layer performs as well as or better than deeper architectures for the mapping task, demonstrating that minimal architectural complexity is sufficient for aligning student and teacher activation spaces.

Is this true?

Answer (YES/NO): YES